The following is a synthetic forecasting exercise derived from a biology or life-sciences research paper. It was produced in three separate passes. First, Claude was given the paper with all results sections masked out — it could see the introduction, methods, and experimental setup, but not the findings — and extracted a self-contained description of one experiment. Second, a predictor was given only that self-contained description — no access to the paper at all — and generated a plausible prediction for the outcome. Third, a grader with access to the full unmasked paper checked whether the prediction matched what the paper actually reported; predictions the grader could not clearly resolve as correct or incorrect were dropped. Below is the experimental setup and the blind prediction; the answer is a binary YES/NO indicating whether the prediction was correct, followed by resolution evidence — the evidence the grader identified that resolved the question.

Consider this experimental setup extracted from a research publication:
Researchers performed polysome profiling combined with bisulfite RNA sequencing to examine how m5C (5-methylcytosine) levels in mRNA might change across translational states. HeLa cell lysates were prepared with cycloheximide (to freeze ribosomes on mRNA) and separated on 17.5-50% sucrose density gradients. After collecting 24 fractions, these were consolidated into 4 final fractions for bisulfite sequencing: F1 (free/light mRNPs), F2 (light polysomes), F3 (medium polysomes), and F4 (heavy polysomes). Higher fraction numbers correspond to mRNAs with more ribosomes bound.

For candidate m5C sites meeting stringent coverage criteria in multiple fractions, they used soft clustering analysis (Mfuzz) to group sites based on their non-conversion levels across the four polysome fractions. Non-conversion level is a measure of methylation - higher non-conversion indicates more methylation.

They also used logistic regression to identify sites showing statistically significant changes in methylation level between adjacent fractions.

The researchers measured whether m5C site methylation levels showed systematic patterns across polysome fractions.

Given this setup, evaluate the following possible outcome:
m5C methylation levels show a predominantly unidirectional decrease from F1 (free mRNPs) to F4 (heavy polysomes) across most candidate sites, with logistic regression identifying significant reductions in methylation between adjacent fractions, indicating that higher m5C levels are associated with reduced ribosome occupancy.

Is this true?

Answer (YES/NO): YES